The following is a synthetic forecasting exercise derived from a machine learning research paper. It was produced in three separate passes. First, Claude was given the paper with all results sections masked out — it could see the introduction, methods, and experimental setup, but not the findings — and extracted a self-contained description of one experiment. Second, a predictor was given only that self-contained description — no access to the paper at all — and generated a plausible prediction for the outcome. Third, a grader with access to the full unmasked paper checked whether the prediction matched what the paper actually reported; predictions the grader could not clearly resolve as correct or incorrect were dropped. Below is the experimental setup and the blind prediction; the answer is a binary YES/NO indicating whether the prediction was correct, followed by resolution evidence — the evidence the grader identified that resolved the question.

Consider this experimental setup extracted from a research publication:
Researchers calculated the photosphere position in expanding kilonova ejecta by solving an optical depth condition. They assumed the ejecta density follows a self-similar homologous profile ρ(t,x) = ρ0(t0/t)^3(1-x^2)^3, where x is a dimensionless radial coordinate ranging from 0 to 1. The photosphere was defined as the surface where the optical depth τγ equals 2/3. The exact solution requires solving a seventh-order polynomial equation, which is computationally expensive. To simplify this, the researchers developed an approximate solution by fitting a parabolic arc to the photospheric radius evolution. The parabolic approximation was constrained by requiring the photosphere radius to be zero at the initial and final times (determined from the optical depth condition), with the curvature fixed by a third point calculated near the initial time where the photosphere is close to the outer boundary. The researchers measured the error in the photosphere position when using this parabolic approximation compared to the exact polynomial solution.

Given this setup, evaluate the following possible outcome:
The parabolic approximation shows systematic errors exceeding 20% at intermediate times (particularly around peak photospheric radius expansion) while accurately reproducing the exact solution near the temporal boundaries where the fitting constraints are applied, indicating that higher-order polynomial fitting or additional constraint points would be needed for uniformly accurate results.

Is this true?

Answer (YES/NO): NO